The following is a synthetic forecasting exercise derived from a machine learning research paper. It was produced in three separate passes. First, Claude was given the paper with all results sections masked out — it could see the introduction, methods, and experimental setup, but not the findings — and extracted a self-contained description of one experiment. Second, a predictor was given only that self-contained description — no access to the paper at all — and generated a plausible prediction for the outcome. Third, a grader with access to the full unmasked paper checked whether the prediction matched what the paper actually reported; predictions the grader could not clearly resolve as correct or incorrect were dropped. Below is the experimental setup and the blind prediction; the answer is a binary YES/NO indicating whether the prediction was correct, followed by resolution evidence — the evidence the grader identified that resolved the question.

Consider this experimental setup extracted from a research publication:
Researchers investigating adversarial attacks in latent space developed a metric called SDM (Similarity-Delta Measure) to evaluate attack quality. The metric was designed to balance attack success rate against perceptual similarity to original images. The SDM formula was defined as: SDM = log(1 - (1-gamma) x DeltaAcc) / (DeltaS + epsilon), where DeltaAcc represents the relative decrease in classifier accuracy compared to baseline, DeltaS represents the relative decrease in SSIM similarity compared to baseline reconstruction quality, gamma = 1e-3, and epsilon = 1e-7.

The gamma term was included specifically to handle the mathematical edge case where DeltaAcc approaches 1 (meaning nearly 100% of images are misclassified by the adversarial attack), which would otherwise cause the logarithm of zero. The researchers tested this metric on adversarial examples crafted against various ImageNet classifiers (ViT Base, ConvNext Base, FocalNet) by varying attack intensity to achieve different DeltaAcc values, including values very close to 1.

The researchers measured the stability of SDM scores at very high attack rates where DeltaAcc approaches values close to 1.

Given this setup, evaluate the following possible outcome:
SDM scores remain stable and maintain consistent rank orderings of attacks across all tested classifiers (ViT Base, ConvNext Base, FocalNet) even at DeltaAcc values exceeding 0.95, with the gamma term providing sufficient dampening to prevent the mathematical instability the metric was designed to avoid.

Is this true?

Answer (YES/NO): NO